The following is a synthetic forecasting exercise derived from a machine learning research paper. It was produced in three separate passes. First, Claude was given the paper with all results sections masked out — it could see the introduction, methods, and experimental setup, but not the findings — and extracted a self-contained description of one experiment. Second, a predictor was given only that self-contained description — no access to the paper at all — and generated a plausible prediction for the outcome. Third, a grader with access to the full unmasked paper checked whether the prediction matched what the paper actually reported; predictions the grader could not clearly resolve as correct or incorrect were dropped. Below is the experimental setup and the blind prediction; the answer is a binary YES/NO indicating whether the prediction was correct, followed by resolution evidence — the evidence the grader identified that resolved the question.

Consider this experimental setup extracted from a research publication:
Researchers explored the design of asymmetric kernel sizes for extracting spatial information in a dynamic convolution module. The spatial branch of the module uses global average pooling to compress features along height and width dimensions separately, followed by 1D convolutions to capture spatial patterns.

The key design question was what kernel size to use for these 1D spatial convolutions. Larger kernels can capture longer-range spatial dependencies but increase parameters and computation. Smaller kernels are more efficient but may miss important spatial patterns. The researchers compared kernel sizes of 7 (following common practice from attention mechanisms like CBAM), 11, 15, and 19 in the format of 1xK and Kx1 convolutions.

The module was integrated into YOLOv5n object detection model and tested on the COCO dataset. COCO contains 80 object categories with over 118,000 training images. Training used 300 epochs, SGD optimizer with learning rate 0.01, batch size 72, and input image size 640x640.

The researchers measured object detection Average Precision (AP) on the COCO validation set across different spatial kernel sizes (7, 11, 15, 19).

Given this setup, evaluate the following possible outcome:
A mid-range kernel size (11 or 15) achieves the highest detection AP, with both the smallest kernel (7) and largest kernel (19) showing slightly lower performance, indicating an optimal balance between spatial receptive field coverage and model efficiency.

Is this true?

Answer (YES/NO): NO